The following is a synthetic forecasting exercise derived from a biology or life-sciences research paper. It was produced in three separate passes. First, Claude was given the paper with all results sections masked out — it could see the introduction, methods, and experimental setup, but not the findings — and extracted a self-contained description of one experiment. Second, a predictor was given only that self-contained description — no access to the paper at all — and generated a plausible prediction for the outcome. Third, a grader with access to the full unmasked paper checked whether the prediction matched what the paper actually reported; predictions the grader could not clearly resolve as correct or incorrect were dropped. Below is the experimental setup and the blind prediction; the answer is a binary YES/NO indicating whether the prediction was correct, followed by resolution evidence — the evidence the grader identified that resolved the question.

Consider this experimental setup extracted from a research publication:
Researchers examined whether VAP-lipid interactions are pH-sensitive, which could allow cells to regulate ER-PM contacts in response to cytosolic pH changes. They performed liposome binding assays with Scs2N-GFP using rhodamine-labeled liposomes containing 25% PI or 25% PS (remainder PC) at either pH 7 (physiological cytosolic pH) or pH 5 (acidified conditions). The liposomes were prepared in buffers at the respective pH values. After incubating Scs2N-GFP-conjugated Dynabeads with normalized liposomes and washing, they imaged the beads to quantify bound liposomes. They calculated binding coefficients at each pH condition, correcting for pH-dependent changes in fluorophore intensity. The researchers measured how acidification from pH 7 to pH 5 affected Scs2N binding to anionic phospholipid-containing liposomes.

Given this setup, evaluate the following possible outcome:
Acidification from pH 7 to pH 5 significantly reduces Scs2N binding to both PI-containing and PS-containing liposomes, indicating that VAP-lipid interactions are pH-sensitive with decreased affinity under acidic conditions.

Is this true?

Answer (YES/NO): YES